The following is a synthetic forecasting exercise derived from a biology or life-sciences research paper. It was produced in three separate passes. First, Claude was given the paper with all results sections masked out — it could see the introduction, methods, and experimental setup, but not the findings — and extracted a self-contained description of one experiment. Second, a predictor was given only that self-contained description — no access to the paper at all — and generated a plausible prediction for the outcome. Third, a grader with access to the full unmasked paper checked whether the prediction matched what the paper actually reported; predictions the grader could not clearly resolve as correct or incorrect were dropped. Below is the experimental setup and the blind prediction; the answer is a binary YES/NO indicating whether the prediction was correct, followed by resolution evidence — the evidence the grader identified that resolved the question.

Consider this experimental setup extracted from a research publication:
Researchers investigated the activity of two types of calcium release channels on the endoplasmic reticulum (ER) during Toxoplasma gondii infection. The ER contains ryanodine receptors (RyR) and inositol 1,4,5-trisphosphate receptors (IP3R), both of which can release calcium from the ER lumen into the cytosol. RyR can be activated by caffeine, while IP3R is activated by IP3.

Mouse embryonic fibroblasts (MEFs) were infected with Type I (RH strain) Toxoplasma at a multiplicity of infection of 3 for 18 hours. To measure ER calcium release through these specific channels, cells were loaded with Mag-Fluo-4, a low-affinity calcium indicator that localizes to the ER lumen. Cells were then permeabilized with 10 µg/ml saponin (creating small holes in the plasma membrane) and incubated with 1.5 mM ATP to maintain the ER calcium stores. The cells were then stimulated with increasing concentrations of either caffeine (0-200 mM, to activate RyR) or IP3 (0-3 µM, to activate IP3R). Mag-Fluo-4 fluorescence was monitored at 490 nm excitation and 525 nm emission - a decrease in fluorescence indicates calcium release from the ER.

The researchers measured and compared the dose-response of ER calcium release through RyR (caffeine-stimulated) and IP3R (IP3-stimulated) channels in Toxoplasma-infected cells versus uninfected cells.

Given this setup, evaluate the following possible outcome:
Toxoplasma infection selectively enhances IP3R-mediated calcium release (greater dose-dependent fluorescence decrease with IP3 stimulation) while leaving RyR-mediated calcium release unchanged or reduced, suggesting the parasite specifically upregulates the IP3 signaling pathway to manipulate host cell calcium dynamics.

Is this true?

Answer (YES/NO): YES